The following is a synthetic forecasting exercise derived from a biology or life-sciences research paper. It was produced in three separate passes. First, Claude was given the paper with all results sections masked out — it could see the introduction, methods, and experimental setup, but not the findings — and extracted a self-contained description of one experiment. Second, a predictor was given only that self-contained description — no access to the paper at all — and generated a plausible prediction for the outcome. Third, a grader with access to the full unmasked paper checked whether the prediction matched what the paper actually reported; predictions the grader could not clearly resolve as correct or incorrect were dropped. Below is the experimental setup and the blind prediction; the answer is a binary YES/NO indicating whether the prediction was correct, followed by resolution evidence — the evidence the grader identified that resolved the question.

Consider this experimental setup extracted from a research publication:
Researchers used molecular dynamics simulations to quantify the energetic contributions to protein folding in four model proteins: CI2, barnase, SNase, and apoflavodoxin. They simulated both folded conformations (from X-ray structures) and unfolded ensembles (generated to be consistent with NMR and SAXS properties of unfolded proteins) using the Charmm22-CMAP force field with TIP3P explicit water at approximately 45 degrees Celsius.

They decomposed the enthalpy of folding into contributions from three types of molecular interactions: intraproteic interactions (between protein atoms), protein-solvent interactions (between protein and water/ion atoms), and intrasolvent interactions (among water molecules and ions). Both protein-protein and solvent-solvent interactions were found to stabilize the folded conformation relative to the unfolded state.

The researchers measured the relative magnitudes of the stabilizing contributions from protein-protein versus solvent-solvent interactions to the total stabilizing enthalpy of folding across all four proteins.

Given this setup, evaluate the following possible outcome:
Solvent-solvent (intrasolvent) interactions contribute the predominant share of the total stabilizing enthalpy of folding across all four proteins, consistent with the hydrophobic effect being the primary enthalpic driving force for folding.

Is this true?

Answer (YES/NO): NO